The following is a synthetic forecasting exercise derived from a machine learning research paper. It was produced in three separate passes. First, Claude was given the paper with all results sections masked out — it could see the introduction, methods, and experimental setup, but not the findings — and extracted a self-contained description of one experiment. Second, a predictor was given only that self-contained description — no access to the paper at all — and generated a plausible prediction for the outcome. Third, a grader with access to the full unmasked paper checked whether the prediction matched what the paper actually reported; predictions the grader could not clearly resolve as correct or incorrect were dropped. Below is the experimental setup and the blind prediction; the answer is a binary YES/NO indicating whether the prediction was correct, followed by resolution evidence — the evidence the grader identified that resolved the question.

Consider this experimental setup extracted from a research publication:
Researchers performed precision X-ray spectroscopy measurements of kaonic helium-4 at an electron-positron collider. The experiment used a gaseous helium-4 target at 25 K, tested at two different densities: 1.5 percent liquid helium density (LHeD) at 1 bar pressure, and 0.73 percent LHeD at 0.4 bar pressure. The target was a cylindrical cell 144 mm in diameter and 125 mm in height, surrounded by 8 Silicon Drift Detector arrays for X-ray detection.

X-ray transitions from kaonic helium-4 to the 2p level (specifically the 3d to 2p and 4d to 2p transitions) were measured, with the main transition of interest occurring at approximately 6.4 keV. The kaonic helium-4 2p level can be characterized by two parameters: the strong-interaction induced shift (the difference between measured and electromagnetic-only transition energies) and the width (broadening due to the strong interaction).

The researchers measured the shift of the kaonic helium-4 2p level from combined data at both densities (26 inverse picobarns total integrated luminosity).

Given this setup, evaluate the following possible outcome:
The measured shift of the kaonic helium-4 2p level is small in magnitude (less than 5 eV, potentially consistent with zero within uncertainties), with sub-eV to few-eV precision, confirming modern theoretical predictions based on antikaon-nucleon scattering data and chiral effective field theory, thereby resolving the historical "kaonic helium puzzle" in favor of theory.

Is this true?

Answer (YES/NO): NO